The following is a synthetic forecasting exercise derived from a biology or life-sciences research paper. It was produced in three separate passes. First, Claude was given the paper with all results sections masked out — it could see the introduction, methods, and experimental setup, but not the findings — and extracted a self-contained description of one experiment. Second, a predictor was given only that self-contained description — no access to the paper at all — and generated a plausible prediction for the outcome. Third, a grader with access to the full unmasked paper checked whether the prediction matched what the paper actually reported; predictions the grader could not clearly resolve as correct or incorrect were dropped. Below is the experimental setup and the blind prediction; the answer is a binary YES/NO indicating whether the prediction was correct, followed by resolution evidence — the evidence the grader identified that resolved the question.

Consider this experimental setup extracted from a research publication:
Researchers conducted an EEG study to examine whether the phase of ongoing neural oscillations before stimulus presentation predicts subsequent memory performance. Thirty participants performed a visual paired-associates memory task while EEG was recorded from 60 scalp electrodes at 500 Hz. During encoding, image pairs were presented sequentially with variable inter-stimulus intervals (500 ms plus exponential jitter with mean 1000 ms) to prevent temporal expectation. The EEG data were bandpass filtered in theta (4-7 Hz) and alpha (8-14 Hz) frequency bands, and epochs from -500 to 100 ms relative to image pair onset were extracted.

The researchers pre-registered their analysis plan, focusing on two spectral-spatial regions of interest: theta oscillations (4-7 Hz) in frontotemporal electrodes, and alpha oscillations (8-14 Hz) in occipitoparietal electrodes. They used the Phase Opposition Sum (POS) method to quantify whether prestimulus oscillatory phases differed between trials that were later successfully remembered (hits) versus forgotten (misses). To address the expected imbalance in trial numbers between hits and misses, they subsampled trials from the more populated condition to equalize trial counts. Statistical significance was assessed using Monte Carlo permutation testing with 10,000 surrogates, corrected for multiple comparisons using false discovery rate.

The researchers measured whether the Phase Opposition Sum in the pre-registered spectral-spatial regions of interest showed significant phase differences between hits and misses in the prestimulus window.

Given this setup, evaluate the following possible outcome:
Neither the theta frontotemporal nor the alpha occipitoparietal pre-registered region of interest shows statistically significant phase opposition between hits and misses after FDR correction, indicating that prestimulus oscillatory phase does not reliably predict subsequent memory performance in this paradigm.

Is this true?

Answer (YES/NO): YES